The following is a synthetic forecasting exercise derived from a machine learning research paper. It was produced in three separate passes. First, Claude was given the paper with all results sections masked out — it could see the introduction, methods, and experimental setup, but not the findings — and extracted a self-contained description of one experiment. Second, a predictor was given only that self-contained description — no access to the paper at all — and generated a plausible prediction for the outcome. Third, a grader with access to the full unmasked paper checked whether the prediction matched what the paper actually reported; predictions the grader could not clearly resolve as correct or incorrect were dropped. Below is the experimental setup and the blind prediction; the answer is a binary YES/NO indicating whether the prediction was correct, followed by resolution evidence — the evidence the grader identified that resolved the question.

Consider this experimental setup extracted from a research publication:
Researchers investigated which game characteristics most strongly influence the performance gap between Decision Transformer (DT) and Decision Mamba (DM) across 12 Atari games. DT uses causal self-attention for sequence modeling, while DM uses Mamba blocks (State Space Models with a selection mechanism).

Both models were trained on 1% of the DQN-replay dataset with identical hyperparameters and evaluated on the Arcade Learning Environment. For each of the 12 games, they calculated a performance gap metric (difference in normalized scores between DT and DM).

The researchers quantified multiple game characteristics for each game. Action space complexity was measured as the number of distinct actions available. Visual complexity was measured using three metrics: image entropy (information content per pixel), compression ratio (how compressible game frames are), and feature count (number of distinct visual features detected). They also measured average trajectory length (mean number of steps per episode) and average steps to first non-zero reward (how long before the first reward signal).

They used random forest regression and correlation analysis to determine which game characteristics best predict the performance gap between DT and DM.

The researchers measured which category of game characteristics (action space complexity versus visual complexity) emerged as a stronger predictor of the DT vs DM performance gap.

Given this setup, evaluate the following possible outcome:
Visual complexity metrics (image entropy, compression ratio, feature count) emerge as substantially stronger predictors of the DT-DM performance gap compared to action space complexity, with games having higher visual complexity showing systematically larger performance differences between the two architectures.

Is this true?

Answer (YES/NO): NO